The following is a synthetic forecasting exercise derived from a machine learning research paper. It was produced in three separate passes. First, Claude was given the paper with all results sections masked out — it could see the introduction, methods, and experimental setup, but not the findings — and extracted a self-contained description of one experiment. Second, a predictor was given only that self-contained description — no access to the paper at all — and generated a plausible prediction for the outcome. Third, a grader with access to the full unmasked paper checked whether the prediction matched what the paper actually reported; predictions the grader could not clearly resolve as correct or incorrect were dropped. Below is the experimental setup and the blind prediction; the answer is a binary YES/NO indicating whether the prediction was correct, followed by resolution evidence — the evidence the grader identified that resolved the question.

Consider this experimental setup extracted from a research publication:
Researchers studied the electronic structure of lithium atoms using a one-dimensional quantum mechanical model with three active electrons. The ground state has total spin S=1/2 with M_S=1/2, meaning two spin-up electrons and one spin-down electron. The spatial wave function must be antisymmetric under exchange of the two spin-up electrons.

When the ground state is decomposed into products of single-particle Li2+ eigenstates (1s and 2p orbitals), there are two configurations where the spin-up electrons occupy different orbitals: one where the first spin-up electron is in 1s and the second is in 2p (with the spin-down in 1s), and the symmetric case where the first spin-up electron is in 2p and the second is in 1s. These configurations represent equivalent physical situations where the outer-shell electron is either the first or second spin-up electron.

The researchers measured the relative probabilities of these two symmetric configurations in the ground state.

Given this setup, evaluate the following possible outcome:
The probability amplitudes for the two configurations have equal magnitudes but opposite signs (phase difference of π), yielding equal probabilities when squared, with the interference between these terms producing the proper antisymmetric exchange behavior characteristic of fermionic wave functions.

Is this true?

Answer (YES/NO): YES